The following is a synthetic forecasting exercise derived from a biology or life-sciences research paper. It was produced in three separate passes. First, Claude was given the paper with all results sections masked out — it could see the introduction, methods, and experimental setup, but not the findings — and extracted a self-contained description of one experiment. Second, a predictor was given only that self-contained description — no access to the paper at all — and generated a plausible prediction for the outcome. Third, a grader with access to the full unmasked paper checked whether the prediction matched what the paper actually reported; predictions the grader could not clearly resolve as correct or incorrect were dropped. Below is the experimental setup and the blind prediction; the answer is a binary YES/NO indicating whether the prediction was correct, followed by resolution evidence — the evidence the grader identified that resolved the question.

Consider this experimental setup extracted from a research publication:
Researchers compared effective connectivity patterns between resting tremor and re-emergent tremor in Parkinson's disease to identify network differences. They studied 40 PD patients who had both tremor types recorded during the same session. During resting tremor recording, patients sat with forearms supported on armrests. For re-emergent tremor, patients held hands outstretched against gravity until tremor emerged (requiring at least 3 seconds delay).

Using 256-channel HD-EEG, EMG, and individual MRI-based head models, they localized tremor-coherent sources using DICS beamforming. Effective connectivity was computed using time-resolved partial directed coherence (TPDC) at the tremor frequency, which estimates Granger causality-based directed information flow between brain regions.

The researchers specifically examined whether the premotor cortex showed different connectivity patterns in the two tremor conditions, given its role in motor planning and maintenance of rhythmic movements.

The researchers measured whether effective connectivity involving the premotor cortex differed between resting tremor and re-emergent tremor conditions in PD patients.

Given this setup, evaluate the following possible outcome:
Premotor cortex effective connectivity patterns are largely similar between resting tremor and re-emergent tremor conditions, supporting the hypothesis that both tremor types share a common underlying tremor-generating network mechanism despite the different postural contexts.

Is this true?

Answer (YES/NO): NO